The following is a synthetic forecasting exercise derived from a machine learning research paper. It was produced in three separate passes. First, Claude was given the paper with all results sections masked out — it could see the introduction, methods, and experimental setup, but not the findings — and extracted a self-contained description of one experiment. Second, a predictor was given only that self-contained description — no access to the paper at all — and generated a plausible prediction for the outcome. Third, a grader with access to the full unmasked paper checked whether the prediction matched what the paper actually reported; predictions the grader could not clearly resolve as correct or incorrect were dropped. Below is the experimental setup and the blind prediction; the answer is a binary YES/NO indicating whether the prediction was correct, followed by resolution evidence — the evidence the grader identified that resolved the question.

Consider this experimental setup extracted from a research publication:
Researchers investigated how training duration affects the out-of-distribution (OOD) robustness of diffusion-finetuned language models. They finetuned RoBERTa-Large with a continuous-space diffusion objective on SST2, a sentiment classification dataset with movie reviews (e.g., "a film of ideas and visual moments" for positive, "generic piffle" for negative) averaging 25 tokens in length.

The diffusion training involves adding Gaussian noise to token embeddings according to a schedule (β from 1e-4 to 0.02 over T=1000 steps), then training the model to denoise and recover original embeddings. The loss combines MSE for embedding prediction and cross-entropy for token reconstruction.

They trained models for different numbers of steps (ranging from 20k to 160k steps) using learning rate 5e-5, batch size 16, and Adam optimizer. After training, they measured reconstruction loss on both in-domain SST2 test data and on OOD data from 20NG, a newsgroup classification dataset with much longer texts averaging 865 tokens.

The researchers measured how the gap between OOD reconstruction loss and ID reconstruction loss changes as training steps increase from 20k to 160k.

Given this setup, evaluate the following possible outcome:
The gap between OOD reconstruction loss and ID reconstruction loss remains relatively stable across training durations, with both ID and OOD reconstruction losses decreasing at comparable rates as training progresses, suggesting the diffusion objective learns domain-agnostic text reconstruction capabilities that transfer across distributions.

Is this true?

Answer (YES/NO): NO